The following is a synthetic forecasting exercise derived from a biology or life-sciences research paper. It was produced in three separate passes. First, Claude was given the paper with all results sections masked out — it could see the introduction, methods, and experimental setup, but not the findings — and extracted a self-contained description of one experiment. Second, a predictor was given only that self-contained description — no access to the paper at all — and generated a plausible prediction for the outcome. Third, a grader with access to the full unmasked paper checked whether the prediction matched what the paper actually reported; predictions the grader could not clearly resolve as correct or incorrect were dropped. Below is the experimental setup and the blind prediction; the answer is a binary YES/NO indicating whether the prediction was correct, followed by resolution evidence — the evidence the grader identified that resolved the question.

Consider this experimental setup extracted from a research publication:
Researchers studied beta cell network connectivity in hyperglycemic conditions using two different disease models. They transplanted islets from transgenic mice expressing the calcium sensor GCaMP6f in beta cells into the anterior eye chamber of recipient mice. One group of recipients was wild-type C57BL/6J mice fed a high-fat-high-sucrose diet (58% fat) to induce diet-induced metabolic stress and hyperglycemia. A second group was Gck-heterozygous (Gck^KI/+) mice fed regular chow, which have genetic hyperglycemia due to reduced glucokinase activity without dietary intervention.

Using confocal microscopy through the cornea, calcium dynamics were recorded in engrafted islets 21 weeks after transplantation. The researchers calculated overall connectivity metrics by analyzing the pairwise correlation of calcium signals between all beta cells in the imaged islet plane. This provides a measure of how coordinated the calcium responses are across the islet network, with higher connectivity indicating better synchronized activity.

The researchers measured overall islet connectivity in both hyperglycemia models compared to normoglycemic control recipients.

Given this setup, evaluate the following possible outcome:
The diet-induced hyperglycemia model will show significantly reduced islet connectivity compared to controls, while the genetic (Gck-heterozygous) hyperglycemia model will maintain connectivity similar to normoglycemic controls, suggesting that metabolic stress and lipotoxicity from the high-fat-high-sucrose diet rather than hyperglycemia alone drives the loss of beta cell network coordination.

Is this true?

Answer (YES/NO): NO